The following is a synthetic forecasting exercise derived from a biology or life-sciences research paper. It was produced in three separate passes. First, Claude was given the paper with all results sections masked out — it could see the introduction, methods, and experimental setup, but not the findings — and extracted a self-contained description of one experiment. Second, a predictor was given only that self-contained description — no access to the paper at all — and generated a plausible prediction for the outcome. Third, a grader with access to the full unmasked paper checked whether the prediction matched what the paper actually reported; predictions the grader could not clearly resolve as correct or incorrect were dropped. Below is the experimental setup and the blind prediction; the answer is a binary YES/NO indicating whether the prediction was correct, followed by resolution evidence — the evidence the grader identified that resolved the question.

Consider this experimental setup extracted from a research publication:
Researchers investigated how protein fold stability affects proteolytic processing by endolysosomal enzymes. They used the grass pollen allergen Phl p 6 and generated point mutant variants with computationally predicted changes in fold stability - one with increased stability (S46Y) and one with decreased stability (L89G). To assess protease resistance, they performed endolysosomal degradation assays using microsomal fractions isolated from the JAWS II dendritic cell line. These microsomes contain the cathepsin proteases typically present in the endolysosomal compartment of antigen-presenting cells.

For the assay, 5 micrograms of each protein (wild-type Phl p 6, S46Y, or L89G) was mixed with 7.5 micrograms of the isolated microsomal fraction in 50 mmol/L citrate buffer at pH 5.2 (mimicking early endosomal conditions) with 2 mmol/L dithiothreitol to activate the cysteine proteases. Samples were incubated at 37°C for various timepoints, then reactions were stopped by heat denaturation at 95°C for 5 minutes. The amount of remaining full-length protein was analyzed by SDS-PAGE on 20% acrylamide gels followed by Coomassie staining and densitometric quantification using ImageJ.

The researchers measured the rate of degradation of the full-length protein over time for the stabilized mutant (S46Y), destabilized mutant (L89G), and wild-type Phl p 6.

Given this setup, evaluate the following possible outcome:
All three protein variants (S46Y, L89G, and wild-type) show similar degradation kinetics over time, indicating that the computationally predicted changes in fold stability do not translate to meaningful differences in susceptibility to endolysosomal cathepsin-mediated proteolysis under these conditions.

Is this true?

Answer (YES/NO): NO